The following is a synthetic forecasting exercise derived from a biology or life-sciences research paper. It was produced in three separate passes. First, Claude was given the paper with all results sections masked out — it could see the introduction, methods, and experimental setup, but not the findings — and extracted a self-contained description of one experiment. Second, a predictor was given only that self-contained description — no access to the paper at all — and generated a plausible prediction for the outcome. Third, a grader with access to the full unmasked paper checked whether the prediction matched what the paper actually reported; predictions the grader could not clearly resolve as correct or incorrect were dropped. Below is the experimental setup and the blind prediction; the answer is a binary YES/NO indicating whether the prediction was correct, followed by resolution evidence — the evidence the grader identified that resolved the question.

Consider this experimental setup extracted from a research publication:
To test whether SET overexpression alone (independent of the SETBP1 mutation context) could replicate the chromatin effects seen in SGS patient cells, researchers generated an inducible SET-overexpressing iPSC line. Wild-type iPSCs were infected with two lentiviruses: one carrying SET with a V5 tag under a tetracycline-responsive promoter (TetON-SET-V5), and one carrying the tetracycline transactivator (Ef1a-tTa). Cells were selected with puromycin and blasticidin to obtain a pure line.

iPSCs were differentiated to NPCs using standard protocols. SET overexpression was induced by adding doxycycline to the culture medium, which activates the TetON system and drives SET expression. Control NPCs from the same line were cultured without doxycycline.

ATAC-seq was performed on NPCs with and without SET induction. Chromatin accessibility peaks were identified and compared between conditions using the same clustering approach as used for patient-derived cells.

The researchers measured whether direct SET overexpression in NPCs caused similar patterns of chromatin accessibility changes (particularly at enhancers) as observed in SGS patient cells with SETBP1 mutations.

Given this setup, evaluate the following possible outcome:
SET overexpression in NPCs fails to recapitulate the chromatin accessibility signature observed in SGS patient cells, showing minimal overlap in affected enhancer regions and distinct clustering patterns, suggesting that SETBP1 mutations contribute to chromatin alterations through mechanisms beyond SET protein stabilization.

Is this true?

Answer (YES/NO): NO